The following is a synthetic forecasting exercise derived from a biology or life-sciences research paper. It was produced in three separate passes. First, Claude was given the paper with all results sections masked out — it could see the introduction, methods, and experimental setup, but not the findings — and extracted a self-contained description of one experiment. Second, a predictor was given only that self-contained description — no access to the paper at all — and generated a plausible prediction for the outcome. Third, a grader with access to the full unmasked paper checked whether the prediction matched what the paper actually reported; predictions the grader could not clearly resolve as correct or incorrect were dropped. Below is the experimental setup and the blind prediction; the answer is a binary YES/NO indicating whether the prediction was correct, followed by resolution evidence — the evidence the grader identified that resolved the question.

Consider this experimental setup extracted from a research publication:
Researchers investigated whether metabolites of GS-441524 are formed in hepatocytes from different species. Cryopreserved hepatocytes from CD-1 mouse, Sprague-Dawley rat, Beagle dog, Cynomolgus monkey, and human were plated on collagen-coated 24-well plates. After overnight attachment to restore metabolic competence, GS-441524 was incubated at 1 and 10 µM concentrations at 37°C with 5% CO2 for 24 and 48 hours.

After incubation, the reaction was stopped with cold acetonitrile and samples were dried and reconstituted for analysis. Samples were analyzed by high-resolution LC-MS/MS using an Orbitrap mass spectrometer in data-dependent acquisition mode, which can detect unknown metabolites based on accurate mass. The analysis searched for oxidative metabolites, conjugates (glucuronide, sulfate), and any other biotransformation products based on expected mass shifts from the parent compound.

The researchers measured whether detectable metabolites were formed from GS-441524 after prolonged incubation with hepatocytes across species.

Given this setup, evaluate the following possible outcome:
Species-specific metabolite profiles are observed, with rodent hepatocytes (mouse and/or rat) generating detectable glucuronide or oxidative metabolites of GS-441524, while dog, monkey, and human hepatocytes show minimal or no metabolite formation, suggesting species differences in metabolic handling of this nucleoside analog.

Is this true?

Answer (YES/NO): NO